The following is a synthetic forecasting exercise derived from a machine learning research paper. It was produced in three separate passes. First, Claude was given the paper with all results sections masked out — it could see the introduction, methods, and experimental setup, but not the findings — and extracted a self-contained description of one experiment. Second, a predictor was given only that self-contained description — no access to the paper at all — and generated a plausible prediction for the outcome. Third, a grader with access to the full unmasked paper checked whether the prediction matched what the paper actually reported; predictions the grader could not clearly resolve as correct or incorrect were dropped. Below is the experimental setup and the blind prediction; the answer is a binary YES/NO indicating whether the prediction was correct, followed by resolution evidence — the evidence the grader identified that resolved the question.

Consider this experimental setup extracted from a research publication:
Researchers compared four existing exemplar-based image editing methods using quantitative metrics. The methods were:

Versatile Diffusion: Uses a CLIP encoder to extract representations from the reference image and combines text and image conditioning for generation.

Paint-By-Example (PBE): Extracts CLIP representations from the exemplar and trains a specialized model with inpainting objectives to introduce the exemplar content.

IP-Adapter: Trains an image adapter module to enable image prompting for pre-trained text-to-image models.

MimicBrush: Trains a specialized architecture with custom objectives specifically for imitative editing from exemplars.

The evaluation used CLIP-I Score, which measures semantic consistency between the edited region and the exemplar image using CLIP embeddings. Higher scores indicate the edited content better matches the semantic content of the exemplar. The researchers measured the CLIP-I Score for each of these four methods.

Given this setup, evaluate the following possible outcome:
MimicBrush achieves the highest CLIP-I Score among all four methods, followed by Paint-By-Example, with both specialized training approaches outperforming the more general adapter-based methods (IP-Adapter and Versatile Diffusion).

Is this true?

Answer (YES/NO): NO